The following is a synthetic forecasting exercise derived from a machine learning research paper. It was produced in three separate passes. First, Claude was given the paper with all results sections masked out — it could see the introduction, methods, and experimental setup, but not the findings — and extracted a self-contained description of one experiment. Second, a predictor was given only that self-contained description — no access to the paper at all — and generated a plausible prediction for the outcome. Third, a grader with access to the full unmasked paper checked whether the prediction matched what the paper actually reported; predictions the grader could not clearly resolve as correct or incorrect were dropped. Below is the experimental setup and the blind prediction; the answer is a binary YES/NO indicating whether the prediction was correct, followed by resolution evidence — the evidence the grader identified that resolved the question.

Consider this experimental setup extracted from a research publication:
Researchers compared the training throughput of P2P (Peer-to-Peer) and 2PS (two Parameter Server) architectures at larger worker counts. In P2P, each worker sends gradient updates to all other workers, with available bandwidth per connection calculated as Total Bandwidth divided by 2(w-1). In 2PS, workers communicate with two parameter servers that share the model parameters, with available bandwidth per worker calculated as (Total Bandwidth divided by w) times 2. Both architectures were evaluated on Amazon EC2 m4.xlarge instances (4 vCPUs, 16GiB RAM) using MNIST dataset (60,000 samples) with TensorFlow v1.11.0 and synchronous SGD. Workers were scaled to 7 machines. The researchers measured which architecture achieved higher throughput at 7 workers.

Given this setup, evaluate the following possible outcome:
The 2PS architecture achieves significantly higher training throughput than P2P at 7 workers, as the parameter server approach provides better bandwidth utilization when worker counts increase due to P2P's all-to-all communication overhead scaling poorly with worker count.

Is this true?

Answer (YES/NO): NO